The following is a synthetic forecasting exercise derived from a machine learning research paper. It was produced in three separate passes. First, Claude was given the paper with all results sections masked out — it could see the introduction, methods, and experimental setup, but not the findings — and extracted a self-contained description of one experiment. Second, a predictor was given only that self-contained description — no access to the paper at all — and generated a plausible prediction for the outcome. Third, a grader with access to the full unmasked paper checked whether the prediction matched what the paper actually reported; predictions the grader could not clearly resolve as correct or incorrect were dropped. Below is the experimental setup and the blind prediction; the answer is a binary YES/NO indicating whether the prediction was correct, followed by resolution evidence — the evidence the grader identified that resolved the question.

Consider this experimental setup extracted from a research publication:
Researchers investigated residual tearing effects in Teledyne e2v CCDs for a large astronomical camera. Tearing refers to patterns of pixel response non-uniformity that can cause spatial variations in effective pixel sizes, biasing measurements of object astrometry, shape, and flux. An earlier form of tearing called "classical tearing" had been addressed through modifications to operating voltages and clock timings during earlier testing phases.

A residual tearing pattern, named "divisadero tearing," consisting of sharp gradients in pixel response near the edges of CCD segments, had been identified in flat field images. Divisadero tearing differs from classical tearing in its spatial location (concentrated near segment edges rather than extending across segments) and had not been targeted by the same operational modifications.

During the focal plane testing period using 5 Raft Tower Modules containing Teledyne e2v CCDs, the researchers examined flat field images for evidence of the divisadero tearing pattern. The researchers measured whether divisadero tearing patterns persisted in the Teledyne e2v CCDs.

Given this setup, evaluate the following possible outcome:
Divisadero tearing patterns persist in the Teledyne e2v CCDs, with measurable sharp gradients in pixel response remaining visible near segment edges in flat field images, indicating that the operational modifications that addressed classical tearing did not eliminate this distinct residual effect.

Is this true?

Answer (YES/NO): YES